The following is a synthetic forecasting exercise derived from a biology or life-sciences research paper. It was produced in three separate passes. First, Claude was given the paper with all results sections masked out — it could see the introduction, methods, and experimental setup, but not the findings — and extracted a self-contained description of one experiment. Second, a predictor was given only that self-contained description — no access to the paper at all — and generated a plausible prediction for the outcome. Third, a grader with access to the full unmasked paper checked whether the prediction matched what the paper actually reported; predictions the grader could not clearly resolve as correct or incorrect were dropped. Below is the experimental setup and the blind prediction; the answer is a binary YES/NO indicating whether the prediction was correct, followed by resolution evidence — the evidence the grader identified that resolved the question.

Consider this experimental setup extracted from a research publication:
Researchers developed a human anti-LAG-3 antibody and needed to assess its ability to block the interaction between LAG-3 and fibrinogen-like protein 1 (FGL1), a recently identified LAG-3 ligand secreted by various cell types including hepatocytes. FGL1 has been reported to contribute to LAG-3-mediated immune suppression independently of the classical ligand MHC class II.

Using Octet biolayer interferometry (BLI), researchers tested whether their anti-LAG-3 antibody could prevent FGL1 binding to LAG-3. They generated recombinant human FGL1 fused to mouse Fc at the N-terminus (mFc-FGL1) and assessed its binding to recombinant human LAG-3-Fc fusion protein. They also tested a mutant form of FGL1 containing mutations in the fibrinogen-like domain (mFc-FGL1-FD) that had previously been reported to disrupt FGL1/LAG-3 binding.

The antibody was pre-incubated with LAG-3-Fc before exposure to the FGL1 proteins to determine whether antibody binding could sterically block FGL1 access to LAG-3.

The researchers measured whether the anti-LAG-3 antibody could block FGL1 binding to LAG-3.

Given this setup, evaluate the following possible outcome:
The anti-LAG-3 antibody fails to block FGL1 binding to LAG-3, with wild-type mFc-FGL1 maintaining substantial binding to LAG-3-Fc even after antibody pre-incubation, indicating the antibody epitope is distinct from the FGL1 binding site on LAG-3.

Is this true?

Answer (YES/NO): NO